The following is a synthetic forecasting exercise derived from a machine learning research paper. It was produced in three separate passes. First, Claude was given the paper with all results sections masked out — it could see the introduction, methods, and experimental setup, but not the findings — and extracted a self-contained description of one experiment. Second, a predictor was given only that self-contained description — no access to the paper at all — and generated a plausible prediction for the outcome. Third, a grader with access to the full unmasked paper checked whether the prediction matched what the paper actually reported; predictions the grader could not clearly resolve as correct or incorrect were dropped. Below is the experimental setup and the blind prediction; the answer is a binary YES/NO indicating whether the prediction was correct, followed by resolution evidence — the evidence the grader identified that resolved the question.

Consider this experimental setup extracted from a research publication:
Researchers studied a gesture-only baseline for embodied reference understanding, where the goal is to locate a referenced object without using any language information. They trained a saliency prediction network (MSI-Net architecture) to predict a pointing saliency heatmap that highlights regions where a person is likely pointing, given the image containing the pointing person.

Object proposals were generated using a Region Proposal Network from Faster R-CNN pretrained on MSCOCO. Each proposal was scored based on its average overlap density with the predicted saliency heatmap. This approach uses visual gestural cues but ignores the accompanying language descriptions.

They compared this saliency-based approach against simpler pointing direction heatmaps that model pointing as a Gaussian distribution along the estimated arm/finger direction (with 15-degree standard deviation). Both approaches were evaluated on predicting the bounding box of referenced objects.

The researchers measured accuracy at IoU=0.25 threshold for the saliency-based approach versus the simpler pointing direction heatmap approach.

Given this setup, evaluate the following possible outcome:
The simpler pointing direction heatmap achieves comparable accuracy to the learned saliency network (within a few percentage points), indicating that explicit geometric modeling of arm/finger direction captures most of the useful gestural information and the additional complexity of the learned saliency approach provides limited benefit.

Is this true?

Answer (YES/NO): NO